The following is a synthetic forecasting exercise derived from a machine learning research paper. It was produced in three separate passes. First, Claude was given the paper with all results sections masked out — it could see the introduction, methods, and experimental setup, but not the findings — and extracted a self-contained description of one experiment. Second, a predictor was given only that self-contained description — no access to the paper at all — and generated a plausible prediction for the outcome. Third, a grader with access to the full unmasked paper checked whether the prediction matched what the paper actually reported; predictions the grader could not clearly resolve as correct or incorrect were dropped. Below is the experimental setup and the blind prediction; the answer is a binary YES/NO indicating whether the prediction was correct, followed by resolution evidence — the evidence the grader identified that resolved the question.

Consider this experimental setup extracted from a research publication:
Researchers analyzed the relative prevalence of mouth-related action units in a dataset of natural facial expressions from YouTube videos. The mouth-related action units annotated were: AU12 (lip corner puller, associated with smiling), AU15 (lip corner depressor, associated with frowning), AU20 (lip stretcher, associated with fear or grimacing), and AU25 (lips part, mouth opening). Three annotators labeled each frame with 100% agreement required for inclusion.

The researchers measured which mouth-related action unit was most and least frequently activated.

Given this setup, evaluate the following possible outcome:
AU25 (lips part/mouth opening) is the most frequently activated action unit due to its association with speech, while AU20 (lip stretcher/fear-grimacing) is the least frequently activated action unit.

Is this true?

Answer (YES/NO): NO